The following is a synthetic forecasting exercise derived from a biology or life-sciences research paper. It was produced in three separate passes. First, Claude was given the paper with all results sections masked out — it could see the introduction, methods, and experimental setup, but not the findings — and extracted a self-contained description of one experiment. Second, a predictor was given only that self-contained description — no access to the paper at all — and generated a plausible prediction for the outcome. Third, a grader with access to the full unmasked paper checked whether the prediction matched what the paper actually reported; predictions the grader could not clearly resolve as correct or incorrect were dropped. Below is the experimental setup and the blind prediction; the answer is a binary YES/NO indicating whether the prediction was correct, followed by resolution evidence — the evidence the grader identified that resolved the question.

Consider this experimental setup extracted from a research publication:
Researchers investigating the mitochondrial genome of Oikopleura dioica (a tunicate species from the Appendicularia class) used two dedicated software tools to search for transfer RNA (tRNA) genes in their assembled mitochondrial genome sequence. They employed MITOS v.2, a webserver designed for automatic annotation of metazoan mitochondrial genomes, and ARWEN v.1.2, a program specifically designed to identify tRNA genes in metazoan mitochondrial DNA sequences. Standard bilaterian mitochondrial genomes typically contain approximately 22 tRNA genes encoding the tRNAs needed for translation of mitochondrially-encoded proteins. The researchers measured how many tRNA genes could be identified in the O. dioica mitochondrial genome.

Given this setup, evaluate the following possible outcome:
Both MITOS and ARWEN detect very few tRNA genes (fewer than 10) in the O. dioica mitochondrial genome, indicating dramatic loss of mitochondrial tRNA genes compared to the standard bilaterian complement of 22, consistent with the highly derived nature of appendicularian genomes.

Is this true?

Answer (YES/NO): YES